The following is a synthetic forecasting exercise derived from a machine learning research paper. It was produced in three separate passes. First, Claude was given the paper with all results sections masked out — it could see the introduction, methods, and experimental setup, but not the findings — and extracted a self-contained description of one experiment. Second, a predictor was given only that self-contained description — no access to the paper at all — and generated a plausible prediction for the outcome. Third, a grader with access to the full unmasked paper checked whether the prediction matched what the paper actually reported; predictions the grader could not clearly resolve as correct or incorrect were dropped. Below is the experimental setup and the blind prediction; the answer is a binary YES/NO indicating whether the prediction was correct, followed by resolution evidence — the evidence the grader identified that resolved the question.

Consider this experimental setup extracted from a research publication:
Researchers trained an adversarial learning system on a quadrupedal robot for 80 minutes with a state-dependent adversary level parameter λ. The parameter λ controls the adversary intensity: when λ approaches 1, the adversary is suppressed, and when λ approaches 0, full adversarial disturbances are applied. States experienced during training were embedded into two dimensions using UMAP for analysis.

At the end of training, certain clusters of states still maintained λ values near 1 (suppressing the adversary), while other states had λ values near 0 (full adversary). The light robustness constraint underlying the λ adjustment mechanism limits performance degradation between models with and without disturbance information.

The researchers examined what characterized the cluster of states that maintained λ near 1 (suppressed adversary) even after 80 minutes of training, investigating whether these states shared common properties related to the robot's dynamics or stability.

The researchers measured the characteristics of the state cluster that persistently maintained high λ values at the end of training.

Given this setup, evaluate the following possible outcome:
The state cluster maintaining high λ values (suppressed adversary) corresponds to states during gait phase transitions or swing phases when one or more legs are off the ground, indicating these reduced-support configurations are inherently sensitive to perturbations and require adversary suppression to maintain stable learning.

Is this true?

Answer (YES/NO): NO